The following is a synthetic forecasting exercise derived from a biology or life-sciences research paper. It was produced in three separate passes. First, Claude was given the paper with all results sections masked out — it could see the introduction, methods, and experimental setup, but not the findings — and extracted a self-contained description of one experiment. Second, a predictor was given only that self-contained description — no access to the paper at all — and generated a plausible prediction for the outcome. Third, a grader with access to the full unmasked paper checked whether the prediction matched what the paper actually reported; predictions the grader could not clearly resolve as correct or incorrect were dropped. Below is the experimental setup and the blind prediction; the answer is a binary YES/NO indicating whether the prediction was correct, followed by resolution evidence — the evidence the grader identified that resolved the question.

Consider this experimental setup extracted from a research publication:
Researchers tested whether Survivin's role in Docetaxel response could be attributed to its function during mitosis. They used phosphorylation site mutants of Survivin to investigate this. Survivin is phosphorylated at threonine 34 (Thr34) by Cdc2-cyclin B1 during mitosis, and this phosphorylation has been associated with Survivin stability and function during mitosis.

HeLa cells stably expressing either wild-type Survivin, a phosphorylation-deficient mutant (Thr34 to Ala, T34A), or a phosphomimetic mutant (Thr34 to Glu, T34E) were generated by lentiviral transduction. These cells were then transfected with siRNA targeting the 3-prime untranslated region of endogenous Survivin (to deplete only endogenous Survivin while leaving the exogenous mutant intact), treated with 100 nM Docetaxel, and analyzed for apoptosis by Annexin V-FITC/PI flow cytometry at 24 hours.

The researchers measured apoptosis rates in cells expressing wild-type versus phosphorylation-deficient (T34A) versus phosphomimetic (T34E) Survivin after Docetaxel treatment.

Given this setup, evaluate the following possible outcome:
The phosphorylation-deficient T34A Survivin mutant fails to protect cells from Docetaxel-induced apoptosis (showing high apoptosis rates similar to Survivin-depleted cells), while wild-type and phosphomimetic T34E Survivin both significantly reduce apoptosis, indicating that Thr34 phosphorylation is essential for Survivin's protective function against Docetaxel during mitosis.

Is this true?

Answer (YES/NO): NO